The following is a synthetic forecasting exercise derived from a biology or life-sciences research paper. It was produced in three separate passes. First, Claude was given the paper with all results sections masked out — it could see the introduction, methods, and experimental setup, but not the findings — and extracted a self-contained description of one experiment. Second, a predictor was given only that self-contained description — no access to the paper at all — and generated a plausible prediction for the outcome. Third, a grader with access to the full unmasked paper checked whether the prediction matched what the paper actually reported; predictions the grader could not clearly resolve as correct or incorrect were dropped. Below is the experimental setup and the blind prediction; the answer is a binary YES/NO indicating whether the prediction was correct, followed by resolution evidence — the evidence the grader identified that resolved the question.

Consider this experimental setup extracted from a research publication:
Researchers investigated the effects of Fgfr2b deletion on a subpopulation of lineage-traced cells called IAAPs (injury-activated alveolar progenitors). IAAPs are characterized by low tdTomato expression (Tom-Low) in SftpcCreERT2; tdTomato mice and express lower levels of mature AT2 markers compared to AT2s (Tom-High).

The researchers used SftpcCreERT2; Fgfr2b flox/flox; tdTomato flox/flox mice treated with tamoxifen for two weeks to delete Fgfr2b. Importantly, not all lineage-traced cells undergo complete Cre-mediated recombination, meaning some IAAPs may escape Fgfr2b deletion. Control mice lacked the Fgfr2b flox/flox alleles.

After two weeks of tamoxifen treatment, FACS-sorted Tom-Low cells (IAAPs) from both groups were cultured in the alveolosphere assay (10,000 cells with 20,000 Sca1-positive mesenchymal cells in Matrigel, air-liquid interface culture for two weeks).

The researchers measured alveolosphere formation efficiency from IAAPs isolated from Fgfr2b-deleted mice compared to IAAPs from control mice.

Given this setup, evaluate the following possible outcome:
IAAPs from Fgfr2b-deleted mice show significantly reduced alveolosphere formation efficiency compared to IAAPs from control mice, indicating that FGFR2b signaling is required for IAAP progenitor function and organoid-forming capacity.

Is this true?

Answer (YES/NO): NO